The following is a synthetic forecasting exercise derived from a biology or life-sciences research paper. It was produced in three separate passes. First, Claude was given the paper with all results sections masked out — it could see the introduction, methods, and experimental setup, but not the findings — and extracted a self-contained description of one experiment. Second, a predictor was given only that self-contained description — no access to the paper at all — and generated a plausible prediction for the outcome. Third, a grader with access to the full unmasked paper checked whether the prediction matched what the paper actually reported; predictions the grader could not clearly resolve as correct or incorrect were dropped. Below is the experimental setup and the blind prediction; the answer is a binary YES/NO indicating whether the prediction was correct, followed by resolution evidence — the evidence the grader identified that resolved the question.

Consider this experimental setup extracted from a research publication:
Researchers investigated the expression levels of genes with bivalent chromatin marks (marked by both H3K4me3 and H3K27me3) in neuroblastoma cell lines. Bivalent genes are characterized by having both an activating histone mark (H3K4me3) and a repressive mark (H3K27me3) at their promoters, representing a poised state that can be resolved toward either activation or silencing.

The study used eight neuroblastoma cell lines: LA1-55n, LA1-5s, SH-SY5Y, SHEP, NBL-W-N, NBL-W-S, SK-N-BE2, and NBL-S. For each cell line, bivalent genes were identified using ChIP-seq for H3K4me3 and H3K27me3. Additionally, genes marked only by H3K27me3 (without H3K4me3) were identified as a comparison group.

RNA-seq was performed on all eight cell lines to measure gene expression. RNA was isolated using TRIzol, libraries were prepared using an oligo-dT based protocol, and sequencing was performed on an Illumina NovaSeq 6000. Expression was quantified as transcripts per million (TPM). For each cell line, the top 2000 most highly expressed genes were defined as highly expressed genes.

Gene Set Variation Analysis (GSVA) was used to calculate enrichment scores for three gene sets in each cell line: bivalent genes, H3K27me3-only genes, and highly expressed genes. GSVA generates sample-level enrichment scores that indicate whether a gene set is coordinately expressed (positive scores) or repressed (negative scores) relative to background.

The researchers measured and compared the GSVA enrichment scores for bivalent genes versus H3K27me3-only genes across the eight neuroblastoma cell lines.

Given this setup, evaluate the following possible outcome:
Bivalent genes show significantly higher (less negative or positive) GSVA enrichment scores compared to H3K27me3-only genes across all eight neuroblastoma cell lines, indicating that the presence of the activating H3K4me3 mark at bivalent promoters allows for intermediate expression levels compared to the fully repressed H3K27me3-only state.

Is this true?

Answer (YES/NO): YES